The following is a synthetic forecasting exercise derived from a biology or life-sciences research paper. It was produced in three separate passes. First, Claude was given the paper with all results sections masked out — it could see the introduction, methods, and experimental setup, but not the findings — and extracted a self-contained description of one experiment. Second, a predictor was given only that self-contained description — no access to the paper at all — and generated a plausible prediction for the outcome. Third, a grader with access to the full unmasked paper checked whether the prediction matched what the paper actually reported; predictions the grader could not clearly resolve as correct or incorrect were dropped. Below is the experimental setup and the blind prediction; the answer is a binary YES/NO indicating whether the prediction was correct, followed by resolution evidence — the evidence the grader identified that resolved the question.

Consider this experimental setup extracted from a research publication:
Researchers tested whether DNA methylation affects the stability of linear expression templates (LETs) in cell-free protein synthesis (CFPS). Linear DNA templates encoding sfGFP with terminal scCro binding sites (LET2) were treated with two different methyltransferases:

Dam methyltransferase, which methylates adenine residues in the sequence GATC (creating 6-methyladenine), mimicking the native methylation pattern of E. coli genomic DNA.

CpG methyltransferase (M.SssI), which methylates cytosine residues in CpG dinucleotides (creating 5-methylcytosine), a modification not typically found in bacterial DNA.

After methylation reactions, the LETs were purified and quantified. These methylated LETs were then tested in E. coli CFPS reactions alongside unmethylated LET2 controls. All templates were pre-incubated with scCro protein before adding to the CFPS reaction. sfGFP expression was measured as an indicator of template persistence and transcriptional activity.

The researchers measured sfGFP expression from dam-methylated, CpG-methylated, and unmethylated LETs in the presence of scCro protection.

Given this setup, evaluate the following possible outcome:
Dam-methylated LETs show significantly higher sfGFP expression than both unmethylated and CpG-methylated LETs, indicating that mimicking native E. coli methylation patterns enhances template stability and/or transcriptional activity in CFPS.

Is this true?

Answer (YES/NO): NO